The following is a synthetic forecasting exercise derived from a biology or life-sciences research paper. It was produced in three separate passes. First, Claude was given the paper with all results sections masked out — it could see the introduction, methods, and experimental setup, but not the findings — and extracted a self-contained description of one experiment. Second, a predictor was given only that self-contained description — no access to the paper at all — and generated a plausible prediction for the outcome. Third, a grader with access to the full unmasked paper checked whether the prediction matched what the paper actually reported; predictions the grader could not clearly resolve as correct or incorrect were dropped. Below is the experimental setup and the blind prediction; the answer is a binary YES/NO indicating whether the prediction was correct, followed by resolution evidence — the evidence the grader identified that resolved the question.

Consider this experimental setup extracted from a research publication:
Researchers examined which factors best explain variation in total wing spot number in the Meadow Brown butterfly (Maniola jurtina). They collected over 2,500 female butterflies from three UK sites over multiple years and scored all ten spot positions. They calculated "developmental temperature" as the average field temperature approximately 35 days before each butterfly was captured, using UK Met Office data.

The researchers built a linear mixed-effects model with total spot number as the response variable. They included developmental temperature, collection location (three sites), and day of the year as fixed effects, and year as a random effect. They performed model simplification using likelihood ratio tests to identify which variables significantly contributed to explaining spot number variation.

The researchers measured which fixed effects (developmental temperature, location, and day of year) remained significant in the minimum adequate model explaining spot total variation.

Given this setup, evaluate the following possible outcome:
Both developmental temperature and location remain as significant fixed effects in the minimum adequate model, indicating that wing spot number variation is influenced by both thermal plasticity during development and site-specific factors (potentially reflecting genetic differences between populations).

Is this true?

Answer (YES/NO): NO